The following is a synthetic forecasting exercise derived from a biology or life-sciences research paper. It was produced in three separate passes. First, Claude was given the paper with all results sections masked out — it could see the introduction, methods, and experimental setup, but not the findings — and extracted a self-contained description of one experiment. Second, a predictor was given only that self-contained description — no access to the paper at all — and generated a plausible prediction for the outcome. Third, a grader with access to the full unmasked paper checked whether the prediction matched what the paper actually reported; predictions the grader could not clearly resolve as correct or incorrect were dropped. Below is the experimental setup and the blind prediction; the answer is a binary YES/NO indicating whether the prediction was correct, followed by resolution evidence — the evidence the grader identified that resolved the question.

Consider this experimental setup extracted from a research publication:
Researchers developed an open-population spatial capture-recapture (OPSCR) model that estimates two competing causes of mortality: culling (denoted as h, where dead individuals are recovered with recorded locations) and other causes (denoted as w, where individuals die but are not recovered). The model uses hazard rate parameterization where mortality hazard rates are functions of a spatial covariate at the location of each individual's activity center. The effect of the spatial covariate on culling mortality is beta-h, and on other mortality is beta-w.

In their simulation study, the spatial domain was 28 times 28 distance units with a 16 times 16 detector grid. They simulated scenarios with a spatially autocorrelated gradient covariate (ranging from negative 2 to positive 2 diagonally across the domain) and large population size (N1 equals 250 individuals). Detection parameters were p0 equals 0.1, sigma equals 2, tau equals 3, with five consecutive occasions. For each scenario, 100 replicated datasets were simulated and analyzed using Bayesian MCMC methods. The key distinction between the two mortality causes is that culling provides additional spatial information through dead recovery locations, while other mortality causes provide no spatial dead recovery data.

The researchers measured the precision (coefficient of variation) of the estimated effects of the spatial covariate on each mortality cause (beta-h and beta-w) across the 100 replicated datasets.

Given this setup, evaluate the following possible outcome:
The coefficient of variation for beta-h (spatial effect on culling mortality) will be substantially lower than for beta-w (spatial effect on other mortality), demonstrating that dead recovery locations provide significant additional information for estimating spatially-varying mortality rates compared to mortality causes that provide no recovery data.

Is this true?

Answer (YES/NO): YES